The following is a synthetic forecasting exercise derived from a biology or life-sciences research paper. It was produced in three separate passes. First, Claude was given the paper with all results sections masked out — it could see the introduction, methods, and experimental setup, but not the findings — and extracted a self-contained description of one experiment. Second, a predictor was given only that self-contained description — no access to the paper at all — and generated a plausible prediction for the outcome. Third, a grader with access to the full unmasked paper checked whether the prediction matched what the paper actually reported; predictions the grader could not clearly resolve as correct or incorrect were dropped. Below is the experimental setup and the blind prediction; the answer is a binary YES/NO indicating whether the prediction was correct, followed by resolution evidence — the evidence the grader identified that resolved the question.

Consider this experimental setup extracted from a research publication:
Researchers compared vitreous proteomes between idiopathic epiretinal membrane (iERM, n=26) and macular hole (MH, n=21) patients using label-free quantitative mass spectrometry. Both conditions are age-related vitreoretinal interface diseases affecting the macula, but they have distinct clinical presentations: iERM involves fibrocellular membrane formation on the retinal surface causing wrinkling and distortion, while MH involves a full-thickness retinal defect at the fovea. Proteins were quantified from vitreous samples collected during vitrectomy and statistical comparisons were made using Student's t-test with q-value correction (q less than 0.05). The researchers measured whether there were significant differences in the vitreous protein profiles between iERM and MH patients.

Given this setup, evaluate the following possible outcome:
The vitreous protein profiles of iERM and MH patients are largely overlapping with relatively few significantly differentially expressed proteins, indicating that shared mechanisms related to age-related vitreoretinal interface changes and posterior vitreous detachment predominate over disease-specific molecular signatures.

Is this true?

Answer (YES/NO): YES